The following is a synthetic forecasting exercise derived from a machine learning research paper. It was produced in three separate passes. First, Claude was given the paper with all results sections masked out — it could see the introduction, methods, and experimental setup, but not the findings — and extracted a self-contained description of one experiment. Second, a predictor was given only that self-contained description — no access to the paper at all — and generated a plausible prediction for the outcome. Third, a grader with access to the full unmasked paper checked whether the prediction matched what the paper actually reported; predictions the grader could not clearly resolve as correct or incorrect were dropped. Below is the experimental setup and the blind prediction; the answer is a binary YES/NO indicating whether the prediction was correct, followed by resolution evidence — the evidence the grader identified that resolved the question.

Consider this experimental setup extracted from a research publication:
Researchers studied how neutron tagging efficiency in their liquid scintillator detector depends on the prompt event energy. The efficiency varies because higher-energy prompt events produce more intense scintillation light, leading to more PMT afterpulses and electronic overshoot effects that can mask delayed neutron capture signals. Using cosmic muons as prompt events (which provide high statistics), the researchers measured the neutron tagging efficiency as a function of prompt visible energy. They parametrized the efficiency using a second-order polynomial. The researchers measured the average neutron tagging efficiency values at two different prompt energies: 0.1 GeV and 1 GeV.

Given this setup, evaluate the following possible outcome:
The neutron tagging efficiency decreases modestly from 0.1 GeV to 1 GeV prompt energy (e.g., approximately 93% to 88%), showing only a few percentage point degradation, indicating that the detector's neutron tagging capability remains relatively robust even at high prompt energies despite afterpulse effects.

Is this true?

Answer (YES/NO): NO